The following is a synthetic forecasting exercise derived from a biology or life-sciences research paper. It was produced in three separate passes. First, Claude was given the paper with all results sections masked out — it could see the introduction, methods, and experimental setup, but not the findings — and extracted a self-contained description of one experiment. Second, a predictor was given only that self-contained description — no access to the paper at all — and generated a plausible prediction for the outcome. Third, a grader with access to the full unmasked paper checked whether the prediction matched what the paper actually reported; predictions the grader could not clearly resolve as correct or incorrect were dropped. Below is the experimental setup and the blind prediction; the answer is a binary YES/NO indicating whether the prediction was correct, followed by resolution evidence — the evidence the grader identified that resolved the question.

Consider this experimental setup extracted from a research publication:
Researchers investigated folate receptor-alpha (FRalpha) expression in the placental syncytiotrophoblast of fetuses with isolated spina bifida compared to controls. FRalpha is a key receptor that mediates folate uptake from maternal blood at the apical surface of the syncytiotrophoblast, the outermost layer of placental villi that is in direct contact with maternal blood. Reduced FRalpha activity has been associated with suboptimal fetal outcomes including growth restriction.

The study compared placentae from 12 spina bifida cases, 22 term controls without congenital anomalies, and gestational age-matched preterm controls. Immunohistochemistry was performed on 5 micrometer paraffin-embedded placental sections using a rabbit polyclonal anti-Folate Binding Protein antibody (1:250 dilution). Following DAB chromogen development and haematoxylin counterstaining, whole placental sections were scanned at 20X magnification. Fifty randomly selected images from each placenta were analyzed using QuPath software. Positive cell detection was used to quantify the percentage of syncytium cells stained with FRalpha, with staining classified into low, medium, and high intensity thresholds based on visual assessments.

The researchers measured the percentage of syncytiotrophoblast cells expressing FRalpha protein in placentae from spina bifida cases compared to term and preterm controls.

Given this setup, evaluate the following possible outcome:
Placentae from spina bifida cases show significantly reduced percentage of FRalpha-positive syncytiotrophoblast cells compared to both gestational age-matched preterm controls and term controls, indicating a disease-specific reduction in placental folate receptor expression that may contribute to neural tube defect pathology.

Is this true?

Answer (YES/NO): NO